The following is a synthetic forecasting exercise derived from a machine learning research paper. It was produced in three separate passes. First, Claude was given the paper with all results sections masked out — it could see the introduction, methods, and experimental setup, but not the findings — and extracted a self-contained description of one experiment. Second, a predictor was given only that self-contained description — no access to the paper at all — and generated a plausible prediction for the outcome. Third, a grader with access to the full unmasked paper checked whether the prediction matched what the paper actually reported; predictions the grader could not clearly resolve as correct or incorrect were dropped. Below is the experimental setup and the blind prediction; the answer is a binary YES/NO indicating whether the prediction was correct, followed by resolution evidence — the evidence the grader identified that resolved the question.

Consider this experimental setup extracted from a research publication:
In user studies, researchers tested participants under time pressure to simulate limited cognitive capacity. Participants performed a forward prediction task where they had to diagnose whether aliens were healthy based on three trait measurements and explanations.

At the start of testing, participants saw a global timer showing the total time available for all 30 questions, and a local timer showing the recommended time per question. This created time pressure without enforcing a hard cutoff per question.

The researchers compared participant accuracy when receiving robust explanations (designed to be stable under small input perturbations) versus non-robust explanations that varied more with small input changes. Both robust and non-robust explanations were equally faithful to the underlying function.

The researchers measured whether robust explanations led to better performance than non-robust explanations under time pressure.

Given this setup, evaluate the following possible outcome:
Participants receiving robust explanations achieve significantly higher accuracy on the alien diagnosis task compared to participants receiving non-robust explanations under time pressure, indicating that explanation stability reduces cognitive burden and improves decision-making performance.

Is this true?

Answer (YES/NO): NO